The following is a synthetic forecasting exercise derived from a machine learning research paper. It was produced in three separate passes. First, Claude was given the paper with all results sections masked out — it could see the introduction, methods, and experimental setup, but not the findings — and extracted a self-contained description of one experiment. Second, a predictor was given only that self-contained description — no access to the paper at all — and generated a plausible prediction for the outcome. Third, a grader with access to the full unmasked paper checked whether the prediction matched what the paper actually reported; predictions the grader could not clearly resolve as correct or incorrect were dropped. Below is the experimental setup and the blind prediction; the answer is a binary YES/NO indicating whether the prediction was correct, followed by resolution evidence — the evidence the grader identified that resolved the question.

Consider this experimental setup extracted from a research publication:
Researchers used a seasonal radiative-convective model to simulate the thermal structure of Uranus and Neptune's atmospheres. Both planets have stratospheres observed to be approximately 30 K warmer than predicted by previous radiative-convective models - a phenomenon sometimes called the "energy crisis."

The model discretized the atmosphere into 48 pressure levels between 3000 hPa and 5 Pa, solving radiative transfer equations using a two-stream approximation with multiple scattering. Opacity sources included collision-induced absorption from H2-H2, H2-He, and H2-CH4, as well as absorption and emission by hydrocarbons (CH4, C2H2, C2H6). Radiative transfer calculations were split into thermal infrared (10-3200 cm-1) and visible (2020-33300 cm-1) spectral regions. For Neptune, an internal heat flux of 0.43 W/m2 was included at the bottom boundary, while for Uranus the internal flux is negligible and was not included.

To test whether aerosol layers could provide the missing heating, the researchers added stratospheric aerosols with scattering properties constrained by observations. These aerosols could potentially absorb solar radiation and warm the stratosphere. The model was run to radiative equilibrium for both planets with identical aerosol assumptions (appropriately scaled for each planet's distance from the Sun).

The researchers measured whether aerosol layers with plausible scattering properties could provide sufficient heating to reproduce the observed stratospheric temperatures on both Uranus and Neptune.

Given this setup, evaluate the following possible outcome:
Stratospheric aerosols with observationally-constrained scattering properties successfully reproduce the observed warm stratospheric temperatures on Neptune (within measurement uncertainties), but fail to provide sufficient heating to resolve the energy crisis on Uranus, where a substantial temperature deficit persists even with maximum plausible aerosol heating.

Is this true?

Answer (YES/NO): NO